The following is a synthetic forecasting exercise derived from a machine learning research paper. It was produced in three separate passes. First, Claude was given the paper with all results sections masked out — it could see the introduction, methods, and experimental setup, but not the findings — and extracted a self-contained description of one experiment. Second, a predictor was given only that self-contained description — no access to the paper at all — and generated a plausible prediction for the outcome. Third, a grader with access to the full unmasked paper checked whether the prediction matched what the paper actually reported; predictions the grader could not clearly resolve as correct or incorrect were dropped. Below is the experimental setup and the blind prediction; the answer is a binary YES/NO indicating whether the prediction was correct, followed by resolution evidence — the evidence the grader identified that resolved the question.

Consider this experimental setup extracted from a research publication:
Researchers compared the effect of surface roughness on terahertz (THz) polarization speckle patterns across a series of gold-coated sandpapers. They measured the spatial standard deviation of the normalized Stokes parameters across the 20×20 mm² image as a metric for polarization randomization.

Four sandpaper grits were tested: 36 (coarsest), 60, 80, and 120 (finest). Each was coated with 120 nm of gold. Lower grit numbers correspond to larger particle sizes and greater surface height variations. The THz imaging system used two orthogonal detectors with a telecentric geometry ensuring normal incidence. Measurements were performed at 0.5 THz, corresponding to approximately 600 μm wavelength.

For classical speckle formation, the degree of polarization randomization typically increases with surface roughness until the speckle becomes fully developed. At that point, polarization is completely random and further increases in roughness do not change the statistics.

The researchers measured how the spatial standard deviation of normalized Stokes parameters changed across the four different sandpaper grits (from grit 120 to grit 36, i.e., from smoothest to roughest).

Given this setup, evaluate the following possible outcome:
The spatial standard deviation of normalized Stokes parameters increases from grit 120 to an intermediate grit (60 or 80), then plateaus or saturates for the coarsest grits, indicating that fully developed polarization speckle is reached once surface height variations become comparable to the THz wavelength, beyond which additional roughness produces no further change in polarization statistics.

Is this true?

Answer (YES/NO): NO